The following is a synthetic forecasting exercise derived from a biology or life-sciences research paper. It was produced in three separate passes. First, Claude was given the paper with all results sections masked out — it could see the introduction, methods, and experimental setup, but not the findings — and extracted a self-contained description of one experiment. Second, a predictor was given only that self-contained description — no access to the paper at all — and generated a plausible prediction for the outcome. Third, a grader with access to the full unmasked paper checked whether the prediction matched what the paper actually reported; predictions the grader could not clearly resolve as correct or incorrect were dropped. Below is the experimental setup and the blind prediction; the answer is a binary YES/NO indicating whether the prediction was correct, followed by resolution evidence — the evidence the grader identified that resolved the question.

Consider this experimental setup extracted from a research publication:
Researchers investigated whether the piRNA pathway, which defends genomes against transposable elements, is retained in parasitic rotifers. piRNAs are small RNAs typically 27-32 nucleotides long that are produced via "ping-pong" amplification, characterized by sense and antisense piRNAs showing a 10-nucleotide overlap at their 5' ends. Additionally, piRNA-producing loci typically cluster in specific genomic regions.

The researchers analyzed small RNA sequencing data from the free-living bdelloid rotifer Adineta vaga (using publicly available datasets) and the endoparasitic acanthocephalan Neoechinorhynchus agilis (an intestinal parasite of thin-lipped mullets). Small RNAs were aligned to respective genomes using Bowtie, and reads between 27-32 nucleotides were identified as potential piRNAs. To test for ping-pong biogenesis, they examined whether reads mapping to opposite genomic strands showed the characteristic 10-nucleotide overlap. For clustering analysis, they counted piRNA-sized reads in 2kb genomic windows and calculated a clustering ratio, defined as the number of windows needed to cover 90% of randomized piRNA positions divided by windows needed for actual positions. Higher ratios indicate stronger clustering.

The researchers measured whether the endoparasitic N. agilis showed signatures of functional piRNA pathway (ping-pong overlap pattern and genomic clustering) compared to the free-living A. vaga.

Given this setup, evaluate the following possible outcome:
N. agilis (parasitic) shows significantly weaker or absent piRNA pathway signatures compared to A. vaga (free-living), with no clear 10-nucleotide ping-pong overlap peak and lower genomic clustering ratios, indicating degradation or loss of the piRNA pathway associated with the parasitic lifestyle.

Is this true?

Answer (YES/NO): NO